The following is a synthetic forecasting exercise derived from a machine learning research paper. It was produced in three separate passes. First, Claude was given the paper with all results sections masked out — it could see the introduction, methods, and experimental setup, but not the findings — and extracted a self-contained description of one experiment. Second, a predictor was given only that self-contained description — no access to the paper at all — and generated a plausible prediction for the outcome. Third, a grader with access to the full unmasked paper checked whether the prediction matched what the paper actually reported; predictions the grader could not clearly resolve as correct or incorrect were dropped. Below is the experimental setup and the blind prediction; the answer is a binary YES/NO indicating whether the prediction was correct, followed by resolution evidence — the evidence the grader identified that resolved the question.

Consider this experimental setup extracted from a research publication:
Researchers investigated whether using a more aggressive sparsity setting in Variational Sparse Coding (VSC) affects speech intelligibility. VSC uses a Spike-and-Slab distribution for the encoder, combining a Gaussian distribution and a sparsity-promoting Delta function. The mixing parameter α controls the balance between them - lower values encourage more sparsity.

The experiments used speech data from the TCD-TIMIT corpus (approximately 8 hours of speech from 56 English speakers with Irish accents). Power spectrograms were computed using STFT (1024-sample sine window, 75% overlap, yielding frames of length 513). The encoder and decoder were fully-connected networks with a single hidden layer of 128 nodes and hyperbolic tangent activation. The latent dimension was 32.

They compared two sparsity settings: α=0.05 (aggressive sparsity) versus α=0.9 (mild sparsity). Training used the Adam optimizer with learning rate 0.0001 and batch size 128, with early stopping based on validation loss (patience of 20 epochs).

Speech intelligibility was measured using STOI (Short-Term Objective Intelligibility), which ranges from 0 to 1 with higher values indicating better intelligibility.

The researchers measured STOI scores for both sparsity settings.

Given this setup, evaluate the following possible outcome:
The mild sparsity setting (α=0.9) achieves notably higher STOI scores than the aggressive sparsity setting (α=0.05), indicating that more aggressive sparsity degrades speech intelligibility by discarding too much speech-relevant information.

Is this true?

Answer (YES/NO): YES